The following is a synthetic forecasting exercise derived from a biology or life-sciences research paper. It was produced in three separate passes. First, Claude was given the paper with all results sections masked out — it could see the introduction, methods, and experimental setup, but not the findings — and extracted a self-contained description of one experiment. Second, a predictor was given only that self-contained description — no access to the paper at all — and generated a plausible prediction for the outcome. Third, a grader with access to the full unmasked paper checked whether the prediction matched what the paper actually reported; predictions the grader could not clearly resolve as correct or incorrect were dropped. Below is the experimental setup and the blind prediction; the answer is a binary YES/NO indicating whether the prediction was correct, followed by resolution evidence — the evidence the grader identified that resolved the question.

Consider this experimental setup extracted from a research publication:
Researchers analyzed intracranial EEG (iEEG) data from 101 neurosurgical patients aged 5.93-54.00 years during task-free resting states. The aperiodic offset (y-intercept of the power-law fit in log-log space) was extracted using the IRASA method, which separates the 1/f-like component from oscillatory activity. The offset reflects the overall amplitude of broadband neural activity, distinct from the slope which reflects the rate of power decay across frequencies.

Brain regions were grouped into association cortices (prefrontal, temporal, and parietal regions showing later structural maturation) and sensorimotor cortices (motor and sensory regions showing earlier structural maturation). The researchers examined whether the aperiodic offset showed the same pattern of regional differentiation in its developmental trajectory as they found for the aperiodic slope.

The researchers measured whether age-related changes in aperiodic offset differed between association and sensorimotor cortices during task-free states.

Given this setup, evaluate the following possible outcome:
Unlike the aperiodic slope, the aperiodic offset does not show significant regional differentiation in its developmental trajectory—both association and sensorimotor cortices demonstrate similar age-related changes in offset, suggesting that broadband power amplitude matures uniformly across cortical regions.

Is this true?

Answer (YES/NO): YES